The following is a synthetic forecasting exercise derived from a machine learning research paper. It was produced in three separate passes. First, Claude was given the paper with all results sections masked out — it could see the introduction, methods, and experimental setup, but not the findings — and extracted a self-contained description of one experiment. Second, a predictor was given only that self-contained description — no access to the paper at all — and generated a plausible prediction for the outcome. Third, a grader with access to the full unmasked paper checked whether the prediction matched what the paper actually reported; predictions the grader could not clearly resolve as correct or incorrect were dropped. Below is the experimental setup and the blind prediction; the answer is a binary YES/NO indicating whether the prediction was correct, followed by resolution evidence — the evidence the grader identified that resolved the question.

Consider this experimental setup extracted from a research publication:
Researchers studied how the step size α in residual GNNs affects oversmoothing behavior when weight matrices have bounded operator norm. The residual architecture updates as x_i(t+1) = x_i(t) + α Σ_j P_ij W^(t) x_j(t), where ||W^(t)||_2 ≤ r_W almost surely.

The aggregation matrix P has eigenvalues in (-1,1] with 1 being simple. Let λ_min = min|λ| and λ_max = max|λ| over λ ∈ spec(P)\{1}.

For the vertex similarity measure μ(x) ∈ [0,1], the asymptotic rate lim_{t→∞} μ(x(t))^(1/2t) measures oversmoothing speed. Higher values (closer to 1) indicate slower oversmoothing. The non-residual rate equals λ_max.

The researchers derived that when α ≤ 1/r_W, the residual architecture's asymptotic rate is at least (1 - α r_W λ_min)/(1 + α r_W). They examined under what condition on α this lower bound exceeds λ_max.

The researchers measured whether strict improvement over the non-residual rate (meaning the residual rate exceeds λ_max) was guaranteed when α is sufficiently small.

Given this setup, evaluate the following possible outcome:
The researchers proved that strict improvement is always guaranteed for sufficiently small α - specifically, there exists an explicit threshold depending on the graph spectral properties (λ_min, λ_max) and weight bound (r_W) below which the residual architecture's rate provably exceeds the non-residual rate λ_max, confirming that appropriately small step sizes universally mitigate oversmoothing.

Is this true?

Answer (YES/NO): YES